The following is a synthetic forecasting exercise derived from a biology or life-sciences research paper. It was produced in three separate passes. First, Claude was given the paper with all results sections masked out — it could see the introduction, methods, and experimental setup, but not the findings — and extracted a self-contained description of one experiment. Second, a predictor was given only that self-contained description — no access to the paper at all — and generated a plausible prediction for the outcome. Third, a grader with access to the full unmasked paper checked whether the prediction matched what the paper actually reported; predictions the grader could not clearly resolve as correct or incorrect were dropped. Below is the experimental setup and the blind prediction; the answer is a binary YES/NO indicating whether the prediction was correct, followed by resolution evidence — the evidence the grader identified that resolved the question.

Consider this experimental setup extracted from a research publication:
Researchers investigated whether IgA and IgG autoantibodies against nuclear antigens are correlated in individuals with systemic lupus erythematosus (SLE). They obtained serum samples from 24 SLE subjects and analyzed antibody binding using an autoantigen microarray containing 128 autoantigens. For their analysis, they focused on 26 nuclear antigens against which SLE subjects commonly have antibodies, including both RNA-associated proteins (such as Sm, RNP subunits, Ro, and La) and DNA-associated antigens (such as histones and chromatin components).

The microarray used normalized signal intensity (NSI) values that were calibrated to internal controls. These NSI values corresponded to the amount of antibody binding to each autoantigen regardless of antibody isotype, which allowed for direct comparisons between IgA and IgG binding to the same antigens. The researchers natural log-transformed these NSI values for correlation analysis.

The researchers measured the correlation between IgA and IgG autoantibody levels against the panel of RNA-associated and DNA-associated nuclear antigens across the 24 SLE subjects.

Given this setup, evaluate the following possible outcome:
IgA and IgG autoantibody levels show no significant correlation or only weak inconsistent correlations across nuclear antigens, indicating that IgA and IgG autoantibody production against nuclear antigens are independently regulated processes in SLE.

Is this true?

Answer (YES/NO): NO